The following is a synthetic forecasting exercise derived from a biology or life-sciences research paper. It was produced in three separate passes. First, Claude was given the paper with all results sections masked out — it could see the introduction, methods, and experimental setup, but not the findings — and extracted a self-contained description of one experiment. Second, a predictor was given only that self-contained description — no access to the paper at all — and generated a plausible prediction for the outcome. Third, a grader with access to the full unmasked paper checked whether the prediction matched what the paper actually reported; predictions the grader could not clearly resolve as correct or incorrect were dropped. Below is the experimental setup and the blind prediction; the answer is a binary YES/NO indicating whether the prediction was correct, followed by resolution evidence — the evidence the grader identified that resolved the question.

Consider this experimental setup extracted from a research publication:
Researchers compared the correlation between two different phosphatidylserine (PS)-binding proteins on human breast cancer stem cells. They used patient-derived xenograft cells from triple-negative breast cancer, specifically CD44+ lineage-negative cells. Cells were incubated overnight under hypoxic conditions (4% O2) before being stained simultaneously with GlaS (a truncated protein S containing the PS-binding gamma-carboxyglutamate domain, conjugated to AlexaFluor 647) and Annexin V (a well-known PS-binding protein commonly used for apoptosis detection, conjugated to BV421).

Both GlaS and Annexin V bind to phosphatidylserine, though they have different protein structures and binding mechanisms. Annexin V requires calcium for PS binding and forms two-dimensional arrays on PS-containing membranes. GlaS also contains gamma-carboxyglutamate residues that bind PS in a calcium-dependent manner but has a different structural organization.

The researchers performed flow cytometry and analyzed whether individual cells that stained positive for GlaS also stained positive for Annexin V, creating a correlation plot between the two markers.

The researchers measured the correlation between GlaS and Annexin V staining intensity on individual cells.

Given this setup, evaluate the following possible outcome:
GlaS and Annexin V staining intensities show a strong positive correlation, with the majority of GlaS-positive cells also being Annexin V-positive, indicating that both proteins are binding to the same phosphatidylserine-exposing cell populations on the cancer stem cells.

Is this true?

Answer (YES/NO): NO